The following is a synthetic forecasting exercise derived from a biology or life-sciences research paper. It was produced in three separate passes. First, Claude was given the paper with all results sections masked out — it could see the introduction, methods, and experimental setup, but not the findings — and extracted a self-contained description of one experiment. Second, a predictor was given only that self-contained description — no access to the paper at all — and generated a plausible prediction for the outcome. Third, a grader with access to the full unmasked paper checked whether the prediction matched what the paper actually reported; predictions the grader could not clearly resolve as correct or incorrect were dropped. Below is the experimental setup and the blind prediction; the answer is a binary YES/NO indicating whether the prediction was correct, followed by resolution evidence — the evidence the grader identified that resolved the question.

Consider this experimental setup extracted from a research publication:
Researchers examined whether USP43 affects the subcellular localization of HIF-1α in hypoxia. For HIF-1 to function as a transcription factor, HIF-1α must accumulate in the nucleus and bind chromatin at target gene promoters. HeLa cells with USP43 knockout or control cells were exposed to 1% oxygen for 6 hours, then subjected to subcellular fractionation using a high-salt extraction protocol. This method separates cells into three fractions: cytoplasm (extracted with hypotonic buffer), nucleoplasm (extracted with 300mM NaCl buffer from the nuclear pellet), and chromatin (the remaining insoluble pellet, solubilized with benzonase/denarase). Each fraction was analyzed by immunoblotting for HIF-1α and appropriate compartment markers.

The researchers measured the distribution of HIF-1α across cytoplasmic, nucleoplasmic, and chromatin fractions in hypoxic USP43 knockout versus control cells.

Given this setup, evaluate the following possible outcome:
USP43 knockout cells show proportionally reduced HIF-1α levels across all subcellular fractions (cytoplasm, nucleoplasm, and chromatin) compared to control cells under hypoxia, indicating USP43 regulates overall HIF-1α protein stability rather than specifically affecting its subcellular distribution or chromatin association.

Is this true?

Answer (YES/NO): NO